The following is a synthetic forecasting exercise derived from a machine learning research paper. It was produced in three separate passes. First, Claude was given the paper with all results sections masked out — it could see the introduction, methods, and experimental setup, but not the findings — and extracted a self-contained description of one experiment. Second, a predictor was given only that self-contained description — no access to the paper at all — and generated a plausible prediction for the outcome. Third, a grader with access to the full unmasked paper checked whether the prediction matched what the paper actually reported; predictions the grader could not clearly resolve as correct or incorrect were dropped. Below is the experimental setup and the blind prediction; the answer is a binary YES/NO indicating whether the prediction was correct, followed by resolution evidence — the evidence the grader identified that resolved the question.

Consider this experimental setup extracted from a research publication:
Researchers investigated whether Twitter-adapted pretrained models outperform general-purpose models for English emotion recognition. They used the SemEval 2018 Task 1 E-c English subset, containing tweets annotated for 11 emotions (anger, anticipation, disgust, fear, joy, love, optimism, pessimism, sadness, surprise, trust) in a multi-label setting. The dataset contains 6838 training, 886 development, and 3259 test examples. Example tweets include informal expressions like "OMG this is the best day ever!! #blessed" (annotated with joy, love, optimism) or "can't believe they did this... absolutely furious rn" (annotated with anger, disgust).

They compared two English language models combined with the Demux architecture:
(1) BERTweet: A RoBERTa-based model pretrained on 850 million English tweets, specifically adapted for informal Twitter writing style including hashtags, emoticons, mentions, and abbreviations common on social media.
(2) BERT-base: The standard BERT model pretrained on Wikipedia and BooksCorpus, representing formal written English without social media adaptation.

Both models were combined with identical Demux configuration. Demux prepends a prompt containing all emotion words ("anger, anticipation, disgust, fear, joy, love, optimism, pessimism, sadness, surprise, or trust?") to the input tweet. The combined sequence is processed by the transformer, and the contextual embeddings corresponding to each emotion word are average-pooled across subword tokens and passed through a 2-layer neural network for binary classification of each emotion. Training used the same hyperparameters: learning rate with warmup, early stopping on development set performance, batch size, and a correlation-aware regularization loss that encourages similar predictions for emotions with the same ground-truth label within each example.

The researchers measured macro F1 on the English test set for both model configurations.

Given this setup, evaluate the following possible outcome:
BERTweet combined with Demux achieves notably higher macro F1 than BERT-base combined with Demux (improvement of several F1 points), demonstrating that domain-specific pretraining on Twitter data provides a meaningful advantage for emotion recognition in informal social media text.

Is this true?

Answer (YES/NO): NO